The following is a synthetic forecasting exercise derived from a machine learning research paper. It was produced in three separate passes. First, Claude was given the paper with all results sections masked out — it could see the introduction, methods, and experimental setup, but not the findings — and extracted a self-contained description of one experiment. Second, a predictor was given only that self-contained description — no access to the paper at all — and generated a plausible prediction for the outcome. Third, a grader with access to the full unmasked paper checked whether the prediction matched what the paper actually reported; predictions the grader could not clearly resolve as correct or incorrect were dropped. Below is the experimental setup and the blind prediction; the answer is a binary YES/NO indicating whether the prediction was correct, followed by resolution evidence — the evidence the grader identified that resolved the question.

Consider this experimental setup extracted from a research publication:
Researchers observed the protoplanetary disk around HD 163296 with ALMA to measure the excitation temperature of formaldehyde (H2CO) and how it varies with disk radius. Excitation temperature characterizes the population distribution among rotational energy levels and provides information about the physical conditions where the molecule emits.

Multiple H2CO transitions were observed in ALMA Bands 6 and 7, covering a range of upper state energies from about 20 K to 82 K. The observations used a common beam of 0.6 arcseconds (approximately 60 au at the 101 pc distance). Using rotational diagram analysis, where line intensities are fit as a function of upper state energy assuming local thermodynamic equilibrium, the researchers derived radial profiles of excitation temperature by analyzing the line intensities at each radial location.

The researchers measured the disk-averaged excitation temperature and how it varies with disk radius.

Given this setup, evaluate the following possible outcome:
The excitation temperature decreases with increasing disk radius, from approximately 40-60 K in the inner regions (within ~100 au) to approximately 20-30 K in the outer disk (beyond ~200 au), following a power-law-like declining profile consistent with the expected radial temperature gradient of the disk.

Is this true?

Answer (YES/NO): YES